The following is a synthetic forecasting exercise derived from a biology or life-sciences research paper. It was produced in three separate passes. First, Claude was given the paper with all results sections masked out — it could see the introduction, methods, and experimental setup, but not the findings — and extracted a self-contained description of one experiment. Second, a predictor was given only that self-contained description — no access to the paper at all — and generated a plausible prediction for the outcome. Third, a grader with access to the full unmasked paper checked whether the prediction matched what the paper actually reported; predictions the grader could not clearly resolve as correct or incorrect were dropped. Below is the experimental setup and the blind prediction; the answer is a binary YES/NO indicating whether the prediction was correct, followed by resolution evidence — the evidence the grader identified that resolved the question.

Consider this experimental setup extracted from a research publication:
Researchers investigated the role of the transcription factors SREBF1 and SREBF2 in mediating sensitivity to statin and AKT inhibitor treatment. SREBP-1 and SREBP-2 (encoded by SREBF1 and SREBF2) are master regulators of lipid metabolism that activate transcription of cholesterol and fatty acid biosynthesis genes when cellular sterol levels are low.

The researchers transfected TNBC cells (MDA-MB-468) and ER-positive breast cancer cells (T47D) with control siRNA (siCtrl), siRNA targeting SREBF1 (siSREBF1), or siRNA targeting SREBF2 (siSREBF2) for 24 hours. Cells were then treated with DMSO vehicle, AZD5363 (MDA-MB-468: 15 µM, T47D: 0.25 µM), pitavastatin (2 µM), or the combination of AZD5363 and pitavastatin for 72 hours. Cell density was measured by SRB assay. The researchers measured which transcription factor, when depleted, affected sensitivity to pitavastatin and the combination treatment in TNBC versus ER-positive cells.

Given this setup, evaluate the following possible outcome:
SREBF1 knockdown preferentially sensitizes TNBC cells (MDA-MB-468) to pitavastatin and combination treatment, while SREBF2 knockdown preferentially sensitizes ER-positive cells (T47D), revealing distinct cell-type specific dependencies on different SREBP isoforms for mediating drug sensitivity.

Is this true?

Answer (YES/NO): NO